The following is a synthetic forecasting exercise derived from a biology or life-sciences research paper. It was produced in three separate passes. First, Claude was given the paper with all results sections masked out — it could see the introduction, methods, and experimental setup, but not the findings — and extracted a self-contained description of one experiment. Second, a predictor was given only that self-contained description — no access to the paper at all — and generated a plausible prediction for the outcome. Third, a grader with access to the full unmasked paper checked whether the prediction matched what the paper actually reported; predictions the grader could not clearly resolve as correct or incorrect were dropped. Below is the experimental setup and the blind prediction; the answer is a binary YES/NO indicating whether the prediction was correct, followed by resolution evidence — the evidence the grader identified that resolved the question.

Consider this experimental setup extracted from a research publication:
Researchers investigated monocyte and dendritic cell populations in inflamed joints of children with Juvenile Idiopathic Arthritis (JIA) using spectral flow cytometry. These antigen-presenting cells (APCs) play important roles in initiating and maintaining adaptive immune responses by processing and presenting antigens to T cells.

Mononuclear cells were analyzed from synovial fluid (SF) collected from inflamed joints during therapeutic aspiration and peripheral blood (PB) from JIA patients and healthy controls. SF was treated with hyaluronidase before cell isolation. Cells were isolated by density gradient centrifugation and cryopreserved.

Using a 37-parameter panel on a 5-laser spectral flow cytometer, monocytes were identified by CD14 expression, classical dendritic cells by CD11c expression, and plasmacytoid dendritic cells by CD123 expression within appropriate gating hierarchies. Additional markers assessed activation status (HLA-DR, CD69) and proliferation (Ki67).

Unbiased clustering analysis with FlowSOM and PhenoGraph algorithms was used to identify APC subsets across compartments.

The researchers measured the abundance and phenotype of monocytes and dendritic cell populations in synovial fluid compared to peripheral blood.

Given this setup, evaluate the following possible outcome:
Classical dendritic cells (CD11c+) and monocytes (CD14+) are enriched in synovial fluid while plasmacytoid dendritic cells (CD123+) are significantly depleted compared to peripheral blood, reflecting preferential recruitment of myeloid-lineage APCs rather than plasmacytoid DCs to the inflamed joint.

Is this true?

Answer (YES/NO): NO